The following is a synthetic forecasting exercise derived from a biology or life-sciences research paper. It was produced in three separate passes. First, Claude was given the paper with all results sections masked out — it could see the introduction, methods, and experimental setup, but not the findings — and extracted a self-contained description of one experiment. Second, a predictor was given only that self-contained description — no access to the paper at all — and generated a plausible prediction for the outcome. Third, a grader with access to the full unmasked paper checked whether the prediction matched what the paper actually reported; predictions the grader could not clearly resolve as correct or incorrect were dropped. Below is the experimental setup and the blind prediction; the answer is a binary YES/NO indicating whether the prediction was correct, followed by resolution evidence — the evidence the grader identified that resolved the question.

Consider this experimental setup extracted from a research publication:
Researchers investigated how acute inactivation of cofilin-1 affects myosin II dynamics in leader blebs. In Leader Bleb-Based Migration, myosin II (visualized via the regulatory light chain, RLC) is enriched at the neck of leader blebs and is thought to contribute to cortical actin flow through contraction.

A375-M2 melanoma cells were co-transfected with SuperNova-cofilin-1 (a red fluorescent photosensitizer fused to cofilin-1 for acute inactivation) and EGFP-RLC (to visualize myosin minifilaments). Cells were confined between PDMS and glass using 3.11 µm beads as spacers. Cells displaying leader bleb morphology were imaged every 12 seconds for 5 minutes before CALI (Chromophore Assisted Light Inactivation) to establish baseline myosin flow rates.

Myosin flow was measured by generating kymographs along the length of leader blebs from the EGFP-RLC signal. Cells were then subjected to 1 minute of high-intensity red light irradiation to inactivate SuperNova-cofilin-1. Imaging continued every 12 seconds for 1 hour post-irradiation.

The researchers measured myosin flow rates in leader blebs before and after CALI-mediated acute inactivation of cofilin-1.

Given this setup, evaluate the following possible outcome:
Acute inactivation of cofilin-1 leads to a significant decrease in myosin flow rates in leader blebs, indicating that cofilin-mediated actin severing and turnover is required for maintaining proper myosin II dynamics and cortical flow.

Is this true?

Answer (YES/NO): YES